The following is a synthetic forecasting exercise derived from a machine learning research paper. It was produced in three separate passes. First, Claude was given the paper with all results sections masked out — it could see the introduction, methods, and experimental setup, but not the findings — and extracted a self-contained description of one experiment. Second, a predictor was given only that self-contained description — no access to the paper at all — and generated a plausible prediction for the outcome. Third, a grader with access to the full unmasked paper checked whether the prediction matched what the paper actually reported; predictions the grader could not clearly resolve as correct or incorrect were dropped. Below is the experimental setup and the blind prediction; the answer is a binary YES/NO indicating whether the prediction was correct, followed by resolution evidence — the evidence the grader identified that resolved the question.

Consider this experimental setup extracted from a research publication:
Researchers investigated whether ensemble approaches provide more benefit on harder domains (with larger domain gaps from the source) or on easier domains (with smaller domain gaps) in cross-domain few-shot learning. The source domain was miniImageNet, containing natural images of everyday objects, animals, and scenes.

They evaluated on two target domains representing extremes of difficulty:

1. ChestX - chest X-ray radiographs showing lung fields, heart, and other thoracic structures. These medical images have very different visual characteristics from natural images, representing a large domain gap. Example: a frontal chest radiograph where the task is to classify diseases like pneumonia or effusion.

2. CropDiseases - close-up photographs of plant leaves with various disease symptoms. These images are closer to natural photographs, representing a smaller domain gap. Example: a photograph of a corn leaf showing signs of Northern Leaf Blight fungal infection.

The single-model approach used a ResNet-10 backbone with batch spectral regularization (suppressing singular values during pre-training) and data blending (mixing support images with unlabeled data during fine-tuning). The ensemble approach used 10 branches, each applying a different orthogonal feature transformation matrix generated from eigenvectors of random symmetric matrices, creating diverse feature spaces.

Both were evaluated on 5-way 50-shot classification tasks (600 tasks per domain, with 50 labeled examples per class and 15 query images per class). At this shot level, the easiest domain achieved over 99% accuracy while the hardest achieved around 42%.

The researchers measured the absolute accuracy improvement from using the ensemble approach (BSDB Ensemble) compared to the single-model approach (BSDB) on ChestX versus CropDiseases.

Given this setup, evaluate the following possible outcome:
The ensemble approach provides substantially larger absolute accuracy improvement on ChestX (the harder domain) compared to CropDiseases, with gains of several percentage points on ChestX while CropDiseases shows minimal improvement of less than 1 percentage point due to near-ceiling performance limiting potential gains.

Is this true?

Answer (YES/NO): YES